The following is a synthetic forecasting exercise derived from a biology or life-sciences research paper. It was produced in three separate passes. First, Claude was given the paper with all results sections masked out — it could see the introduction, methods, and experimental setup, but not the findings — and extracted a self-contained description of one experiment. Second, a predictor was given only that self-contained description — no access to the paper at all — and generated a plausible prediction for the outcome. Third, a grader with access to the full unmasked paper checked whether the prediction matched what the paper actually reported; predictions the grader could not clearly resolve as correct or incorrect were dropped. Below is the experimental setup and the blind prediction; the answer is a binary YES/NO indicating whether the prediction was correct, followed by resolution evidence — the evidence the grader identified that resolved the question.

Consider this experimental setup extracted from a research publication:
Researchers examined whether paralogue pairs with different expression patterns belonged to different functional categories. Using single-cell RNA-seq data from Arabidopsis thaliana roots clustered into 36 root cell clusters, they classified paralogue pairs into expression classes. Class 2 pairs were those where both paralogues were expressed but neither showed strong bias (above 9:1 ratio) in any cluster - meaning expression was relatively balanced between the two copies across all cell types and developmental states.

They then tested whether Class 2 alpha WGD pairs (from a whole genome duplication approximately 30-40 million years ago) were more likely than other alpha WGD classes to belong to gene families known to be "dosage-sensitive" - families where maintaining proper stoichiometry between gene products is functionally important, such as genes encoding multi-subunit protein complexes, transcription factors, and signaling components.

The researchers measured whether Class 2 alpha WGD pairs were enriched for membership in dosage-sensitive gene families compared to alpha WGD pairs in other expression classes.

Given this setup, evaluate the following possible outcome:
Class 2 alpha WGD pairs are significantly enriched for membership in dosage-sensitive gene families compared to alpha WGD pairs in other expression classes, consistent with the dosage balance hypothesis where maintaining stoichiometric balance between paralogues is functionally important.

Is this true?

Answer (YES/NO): YES